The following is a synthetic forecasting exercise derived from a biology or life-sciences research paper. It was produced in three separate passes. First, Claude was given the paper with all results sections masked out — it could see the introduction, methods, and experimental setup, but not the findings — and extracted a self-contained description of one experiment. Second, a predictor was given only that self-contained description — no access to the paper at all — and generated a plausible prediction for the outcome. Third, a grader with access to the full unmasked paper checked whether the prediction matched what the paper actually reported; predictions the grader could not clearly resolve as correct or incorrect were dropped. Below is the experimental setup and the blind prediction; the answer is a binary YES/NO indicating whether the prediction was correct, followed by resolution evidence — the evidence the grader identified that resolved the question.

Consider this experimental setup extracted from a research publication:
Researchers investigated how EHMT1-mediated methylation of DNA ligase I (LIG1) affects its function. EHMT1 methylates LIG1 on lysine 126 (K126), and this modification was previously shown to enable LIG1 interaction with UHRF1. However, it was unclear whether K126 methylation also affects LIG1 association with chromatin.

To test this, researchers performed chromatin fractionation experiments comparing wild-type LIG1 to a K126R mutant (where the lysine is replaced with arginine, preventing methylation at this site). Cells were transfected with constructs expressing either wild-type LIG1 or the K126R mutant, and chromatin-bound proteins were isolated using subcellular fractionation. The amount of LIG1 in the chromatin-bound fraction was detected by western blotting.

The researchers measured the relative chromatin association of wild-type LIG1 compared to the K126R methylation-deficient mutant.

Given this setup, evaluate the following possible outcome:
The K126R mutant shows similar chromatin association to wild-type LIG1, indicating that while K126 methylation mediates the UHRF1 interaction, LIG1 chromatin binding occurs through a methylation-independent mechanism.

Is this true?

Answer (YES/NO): NO